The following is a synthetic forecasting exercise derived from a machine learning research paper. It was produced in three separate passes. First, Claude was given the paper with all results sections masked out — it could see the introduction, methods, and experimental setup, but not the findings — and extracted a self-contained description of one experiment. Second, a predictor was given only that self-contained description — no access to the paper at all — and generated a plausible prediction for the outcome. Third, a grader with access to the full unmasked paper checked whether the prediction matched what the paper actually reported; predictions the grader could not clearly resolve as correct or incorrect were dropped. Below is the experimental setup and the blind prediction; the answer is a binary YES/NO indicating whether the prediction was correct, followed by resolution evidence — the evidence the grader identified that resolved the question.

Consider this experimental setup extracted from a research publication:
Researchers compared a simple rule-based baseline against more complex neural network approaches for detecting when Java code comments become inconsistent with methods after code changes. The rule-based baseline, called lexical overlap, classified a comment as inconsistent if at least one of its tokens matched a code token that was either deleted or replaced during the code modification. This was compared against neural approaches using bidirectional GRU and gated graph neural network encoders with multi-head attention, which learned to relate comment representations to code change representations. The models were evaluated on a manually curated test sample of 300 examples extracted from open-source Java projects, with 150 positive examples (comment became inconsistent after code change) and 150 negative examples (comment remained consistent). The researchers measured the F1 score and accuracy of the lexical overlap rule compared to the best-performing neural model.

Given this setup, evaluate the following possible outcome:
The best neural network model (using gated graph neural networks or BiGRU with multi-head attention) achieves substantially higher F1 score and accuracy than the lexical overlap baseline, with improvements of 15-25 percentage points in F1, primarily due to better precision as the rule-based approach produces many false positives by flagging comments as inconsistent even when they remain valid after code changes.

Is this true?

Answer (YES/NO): NO